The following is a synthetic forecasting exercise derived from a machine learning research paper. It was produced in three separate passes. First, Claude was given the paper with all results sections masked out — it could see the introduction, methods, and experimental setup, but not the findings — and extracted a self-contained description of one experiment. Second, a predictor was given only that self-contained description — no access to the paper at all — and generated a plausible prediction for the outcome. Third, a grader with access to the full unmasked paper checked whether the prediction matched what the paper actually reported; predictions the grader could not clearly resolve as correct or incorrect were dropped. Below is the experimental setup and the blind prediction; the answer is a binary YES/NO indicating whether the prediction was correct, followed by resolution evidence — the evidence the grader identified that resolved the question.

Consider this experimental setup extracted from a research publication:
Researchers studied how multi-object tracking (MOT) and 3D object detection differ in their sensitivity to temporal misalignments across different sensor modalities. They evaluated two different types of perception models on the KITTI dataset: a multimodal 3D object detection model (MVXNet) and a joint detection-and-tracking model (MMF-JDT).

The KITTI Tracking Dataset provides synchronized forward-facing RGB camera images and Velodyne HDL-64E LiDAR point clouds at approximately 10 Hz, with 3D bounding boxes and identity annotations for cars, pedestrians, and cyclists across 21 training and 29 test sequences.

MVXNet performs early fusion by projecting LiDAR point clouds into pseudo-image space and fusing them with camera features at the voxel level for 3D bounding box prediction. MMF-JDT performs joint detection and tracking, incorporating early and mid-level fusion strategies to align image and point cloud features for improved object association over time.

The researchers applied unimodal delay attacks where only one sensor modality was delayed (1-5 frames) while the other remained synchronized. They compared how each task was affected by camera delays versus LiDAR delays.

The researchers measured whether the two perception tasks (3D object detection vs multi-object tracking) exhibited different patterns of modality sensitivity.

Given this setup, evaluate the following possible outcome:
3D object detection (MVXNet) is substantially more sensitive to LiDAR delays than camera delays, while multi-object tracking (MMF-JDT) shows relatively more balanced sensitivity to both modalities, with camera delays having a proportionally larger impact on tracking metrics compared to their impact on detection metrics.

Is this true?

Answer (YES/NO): NO